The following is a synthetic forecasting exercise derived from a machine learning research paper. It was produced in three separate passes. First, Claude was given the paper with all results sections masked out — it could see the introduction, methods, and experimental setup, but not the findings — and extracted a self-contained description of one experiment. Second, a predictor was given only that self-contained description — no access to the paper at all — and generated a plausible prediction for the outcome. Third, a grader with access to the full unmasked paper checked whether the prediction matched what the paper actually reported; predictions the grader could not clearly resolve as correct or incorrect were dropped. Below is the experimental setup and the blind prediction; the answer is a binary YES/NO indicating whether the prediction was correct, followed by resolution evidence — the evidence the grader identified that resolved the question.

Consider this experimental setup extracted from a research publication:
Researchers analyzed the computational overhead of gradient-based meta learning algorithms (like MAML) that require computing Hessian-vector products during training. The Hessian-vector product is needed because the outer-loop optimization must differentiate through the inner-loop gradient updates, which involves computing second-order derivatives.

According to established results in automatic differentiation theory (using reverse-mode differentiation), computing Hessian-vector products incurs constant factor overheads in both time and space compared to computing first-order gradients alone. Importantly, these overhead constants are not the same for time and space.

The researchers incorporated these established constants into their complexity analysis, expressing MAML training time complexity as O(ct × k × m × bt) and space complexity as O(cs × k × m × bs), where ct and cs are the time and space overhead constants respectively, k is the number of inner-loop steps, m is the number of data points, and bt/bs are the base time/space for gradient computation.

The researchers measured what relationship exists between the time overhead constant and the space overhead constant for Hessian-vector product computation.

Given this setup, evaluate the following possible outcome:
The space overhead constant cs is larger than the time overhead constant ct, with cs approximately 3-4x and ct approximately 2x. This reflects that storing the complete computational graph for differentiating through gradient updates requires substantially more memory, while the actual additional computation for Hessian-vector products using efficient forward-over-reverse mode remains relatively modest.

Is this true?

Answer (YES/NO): NO